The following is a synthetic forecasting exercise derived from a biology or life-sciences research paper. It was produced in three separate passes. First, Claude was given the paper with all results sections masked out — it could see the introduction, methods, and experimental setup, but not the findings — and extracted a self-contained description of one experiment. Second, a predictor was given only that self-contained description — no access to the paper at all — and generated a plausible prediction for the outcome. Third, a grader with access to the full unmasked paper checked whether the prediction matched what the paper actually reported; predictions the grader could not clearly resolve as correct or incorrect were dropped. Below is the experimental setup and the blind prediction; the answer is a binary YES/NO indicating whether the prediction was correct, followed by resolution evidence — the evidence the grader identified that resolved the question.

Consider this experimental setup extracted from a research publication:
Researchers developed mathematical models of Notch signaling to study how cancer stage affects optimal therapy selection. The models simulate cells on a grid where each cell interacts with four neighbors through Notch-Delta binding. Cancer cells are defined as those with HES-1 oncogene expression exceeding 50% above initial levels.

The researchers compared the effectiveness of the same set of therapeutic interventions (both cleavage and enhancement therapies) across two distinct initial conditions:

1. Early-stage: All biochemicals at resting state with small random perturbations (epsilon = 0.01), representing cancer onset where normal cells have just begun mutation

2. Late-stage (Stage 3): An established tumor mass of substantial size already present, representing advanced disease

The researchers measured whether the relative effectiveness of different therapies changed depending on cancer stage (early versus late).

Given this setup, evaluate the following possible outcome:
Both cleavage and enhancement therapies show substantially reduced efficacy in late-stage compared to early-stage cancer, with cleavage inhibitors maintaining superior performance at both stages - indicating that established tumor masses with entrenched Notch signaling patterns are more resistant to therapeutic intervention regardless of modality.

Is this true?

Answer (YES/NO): NO